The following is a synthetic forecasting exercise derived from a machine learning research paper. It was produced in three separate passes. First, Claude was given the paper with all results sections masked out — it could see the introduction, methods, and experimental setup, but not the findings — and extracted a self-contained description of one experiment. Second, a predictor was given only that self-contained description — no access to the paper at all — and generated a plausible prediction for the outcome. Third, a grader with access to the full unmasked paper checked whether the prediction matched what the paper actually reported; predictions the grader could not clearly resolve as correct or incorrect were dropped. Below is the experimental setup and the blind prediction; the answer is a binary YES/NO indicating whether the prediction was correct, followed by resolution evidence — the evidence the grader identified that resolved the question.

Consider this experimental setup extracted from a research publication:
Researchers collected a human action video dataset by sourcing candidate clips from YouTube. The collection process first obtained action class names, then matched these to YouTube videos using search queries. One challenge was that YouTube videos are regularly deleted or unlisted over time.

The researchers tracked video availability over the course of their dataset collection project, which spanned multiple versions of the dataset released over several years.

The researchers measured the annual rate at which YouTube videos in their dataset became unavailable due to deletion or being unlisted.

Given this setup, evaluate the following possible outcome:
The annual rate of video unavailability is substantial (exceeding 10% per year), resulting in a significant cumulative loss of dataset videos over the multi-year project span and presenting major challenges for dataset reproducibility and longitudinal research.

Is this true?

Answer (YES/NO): NO